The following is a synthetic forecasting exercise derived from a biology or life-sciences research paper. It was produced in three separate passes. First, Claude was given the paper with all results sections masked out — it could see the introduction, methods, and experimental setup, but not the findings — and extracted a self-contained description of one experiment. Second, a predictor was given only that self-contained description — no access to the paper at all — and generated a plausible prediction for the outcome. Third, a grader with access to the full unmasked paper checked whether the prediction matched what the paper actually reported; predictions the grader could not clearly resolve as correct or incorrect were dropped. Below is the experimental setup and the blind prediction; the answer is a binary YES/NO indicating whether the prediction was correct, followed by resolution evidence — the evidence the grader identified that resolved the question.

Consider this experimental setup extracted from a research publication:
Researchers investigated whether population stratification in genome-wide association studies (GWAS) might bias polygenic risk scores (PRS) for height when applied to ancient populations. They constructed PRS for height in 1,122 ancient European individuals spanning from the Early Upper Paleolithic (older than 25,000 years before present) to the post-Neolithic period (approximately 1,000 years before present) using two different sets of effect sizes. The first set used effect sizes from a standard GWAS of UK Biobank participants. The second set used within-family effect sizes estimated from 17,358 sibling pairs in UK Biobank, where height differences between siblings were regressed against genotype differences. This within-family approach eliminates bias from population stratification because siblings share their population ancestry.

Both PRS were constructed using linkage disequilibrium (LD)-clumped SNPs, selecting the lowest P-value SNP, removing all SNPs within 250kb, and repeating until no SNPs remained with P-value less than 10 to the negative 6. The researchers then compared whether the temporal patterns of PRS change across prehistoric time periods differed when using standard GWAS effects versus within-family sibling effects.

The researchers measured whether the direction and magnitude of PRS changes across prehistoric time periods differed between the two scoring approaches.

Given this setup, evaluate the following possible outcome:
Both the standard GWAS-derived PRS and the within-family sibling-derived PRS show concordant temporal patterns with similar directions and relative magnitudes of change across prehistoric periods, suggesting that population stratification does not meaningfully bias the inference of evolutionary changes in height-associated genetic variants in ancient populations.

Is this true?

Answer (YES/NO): YES